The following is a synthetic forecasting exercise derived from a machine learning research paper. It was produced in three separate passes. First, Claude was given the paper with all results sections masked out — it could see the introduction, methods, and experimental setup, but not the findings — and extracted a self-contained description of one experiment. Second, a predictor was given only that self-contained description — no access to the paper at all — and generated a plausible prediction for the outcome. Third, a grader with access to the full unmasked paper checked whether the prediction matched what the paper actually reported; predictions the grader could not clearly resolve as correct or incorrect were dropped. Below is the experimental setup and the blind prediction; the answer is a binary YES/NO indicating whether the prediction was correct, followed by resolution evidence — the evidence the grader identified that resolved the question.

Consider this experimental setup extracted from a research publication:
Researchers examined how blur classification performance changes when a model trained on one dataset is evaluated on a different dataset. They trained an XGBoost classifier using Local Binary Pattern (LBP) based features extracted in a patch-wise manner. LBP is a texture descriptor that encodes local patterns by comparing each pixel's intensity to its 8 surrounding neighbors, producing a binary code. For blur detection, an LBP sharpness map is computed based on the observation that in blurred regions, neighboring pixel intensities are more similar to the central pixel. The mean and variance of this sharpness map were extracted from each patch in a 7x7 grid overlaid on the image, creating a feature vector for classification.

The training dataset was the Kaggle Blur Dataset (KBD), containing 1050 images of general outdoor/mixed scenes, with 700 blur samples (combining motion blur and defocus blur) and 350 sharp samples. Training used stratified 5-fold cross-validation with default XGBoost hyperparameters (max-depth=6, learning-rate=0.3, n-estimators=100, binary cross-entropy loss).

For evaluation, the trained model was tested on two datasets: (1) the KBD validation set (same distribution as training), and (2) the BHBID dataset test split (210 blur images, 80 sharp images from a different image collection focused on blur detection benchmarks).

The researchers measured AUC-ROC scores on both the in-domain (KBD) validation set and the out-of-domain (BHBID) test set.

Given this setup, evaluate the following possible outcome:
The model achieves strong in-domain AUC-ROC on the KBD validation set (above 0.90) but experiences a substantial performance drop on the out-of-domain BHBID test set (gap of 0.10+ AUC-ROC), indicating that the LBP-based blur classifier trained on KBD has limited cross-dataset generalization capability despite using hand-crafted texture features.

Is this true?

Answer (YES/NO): NO